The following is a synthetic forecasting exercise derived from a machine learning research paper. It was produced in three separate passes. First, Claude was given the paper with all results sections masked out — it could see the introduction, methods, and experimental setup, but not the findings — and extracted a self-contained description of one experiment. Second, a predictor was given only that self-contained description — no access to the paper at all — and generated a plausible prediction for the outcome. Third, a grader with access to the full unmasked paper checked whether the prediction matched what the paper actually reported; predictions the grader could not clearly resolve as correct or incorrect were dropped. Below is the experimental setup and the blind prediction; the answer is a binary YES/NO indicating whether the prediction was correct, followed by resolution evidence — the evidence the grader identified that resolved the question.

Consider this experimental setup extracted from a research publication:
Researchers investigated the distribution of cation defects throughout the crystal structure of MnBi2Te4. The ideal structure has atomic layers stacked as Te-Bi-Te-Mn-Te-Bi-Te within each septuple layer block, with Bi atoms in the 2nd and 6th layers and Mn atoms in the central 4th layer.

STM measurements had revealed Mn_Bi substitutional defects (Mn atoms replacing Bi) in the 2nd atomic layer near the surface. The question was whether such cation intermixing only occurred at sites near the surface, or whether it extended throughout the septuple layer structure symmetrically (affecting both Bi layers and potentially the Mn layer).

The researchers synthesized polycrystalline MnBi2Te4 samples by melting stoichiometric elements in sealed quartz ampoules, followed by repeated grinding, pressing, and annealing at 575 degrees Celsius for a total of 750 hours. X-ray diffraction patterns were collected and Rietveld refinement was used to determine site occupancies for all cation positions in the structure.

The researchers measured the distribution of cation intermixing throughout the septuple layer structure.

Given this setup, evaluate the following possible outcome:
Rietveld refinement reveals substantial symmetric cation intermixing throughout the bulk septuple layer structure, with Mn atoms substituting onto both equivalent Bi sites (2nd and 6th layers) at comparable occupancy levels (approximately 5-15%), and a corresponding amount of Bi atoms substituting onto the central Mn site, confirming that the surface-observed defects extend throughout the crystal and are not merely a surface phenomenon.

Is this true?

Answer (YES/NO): NO